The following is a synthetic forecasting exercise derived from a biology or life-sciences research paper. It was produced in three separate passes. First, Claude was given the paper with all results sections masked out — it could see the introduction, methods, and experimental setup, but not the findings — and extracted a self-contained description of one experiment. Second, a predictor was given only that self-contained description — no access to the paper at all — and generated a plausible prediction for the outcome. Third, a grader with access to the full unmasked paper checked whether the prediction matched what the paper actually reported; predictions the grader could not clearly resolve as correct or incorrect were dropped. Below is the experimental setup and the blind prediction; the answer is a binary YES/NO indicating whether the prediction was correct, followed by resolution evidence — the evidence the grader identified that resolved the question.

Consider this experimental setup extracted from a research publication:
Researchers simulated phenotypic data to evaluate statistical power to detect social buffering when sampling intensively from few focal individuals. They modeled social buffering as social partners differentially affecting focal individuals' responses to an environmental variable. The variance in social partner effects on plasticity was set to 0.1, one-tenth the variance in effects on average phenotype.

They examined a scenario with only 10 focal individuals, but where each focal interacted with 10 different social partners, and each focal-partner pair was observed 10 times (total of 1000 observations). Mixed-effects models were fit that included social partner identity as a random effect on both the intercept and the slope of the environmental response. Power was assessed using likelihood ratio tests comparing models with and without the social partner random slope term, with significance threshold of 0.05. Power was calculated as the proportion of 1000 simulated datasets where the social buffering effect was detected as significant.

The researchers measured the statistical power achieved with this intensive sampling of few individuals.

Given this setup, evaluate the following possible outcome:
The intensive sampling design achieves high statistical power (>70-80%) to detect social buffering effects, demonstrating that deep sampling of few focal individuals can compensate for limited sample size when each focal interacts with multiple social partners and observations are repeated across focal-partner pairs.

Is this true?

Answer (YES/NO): YES